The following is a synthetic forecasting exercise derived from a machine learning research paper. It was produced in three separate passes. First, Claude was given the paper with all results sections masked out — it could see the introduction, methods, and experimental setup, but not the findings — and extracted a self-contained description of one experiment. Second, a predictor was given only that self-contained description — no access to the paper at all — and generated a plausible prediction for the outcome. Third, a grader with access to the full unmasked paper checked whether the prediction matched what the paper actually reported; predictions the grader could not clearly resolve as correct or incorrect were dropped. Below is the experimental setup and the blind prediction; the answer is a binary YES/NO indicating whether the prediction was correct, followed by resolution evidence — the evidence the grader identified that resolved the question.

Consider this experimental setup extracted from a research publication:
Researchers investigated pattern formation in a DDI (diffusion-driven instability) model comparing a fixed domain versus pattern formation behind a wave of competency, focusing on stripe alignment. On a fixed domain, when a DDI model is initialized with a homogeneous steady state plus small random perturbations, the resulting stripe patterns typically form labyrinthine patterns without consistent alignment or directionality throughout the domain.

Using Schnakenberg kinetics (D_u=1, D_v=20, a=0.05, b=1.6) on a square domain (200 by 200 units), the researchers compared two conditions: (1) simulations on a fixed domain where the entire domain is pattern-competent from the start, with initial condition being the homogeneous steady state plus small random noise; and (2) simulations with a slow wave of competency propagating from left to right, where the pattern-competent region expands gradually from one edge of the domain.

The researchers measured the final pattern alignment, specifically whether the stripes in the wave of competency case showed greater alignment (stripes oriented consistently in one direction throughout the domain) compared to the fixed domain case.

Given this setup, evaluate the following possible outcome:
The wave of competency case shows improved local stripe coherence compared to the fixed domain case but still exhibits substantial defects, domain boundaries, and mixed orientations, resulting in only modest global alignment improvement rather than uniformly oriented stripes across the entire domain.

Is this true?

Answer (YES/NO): NO